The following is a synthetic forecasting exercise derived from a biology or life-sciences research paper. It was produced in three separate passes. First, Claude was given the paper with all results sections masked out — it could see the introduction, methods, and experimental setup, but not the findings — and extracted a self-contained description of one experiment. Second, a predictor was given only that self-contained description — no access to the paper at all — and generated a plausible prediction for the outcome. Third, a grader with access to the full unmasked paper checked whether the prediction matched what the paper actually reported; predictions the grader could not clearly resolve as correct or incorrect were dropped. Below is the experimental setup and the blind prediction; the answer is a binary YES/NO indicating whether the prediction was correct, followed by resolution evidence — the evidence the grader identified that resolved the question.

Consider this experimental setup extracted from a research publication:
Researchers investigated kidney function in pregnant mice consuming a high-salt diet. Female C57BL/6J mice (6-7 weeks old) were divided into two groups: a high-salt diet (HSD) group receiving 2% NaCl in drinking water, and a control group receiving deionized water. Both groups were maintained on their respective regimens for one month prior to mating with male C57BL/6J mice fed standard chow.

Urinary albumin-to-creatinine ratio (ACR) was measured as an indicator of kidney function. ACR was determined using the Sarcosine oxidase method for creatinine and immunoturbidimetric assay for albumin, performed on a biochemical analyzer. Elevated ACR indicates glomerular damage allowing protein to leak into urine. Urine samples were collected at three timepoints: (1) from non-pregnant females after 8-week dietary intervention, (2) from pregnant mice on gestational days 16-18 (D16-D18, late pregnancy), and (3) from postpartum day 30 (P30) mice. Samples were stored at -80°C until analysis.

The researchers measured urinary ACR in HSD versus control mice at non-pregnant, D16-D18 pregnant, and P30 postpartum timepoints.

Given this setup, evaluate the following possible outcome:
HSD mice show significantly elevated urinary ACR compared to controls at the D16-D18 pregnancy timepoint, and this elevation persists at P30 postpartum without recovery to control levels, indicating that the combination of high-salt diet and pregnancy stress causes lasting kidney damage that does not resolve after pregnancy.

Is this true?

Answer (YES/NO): NO